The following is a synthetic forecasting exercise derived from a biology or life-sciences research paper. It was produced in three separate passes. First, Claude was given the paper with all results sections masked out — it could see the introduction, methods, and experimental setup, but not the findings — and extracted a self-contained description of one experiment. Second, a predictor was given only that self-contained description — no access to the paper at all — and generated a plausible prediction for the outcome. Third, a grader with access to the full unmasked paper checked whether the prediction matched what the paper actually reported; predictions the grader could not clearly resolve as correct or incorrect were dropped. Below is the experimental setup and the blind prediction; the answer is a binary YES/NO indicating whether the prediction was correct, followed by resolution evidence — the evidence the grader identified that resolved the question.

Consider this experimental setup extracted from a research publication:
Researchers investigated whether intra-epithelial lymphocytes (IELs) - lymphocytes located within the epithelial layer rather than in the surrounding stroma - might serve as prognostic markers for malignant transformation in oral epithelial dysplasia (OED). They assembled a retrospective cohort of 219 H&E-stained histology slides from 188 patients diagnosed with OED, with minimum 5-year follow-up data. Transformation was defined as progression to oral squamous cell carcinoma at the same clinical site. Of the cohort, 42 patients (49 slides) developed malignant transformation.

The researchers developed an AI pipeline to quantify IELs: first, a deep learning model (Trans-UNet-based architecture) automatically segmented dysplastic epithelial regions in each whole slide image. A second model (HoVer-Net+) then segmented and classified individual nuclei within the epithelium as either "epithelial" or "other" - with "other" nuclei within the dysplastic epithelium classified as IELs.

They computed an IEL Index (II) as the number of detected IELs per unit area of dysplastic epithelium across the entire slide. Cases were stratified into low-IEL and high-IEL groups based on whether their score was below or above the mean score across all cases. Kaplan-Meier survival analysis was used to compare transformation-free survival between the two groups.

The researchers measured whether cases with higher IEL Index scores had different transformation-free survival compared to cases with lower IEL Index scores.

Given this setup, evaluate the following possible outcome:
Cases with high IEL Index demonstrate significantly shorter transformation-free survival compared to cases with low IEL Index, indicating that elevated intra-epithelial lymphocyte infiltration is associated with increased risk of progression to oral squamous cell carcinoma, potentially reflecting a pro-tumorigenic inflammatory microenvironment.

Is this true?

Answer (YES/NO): YES